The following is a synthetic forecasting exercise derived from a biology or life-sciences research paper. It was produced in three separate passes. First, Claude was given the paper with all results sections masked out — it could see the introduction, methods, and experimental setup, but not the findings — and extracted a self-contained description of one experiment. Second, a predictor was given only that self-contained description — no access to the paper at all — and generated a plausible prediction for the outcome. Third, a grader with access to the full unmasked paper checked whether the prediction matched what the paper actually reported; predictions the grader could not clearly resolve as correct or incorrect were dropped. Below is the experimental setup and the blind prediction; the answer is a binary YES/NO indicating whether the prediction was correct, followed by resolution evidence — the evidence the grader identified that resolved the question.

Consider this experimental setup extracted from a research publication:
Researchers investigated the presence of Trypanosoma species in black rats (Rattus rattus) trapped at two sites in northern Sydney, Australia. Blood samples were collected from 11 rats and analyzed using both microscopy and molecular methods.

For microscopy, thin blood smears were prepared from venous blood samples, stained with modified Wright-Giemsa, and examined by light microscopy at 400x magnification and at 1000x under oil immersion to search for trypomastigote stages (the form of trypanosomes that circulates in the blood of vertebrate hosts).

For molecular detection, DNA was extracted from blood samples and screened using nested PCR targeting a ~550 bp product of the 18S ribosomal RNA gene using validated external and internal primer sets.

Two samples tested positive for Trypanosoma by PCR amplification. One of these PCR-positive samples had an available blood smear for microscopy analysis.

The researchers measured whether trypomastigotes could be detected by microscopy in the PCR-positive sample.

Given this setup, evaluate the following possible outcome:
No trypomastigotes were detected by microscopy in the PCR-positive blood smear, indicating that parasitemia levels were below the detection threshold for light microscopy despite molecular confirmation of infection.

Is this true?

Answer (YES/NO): YES